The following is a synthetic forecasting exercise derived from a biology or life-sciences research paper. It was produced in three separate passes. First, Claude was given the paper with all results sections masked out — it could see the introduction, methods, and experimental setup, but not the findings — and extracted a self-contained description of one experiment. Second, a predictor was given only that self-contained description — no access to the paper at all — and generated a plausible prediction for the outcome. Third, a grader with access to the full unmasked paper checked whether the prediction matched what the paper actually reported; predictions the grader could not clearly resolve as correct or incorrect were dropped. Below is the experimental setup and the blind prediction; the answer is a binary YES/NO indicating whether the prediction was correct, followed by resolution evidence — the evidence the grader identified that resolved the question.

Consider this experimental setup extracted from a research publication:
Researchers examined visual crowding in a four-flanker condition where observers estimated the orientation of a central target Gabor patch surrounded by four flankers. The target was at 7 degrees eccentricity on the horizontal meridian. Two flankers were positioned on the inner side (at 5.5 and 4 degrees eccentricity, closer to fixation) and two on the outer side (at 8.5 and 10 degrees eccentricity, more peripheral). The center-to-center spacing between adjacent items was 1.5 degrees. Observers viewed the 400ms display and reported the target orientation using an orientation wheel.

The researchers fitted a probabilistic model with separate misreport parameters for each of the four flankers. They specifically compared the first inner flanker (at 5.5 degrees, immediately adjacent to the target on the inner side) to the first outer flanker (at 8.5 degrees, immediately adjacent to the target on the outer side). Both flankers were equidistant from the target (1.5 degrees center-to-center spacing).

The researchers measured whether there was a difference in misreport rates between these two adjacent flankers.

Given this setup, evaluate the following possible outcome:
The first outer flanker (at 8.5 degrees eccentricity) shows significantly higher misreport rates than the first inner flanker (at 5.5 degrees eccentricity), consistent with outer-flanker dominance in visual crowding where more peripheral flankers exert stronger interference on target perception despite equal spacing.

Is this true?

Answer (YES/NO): YES